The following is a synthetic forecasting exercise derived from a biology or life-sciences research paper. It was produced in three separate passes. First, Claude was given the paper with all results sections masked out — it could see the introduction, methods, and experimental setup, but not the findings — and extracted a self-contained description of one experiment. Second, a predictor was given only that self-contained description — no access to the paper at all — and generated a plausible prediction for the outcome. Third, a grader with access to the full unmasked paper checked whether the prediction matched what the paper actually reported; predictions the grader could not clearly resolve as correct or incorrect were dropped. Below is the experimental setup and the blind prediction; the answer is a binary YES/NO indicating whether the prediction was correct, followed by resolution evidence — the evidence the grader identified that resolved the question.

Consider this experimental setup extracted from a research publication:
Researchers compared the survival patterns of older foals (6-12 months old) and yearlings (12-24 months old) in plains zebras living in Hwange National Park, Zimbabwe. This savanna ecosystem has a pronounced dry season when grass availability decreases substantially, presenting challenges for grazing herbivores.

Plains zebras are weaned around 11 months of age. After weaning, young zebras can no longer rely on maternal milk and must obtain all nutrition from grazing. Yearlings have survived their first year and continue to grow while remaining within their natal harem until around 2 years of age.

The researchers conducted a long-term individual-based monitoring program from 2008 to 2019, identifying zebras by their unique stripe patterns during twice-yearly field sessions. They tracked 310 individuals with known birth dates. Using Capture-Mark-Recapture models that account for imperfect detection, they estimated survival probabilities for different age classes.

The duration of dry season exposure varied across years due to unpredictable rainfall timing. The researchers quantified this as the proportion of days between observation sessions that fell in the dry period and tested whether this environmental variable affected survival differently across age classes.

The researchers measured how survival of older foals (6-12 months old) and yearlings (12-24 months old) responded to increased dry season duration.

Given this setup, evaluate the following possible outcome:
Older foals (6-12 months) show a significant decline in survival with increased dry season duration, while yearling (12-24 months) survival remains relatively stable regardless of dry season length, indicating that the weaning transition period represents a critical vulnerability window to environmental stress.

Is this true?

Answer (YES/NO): NO